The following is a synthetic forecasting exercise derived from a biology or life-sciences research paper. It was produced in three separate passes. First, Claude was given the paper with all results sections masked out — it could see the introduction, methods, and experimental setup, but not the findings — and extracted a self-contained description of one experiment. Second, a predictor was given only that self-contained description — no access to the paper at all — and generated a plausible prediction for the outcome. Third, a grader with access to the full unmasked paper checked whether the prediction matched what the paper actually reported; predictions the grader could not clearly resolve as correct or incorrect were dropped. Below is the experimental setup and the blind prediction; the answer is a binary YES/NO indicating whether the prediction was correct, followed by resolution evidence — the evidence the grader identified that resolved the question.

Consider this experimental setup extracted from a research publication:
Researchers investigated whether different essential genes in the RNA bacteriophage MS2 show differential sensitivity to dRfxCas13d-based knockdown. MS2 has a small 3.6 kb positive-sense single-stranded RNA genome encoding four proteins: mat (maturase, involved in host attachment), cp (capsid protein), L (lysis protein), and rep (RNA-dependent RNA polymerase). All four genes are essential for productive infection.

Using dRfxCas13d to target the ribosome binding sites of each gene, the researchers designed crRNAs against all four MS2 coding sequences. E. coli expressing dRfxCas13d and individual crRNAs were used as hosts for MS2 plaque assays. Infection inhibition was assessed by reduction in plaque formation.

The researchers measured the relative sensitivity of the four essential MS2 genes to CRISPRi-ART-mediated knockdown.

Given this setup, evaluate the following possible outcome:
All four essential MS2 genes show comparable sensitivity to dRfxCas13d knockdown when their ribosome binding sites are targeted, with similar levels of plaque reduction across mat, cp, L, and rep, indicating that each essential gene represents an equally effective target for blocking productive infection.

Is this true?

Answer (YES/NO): NO